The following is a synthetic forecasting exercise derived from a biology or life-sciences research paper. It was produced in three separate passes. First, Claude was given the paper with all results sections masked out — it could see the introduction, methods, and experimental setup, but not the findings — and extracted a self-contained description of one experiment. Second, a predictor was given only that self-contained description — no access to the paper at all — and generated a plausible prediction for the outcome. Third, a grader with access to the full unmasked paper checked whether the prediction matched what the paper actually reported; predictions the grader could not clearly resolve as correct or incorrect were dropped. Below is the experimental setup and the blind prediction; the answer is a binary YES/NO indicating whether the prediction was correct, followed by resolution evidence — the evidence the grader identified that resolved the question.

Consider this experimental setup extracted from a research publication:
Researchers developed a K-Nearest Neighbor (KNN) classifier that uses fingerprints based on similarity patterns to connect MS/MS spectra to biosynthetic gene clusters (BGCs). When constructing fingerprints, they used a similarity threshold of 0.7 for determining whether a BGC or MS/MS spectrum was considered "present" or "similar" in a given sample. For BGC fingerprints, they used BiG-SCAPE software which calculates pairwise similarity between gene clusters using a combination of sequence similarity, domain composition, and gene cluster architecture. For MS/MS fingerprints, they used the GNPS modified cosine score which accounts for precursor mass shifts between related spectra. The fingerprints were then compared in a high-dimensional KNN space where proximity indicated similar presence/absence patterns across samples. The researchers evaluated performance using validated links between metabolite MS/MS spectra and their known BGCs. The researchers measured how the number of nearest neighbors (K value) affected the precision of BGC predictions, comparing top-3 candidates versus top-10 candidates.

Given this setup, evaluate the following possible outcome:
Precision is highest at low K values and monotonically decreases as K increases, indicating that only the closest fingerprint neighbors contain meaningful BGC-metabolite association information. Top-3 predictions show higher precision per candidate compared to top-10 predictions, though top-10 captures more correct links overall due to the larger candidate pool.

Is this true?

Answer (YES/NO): NO